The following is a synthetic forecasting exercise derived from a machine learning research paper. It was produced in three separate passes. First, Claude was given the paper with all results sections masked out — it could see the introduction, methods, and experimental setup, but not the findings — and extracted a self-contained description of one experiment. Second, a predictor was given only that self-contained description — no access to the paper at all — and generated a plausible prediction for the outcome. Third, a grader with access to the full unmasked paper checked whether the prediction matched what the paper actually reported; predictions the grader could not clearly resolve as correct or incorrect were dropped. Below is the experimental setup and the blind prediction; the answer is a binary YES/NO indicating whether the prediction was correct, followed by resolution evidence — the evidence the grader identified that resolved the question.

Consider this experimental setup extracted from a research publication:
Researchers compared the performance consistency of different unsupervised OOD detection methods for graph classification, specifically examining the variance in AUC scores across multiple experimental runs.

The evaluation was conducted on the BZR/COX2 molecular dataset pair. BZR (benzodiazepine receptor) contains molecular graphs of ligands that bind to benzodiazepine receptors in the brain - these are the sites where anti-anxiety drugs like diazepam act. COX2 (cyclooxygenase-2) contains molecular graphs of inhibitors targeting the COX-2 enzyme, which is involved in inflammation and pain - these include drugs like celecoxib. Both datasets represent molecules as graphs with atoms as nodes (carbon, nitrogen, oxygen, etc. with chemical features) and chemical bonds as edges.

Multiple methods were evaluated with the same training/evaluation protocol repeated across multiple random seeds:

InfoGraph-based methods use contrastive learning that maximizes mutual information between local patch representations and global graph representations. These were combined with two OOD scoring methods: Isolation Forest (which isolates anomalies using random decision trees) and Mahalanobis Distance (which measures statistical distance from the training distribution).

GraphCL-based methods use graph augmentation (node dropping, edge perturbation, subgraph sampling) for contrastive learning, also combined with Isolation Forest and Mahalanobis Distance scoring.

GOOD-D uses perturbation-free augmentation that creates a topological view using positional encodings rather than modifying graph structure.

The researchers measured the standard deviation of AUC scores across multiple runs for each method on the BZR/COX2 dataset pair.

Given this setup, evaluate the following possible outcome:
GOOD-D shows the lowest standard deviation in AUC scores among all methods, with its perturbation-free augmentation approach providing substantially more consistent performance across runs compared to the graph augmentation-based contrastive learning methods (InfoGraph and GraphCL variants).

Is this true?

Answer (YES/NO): NO